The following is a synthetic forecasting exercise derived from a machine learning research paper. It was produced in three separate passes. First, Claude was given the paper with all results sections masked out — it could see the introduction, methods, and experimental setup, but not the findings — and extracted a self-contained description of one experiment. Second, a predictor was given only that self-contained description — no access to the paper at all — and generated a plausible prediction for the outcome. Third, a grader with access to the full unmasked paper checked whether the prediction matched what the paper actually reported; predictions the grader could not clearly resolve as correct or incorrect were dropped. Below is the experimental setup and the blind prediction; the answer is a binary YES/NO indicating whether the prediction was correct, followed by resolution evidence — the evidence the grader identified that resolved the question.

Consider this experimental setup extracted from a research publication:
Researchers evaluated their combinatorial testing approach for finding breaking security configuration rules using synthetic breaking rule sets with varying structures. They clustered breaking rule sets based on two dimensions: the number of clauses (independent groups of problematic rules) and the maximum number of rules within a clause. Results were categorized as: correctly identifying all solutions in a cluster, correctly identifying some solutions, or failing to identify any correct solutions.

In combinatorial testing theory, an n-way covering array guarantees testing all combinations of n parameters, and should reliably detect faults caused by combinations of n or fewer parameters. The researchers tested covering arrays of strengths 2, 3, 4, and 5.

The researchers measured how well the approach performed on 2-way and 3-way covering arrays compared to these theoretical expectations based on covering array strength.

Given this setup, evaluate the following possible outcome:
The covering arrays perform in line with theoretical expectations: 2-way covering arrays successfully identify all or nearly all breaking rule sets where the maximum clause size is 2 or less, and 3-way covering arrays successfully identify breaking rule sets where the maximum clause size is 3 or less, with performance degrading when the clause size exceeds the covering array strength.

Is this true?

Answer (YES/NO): NO